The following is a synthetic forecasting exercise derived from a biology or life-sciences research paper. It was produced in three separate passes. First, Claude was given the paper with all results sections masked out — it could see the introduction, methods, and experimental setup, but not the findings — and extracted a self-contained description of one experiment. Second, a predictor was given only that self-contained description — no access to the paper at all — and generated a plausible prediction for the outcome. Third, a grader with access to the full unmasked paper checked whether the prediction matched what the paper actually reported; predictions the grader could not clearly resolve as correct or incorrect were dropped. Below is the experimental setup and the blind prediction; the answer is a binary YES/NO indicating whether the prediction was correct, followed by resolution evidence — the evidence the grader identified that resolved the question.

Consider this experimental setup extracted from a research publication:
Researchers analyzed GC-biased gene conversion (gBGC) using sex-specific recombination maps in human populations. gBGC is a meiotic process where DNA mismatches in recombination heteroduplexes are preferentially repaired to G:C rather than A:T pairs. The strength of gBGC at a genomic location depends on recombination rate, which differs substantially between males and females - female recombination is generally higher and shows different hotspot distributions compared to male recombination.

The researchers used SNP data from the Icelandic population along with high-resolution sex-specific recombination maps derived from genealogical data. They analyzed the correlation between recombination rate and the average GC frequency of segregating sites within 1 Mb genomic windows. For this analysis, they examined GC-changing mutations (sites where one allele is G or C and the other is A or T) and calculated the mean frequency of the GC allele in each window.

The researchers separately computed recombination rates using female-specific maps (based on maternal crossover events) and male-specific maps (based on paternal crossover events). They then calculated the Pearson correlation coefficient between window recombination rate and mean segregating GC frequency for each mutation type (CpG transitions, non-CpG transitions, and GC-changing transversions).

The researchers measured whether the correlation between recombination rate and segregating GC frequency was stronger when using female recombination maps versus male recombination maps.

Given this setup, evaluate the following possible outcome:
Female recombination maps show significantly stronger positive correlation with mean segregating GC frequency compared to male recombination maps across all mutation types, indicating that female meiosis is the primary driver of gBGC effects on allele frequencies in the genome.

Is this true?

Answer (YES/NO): NO